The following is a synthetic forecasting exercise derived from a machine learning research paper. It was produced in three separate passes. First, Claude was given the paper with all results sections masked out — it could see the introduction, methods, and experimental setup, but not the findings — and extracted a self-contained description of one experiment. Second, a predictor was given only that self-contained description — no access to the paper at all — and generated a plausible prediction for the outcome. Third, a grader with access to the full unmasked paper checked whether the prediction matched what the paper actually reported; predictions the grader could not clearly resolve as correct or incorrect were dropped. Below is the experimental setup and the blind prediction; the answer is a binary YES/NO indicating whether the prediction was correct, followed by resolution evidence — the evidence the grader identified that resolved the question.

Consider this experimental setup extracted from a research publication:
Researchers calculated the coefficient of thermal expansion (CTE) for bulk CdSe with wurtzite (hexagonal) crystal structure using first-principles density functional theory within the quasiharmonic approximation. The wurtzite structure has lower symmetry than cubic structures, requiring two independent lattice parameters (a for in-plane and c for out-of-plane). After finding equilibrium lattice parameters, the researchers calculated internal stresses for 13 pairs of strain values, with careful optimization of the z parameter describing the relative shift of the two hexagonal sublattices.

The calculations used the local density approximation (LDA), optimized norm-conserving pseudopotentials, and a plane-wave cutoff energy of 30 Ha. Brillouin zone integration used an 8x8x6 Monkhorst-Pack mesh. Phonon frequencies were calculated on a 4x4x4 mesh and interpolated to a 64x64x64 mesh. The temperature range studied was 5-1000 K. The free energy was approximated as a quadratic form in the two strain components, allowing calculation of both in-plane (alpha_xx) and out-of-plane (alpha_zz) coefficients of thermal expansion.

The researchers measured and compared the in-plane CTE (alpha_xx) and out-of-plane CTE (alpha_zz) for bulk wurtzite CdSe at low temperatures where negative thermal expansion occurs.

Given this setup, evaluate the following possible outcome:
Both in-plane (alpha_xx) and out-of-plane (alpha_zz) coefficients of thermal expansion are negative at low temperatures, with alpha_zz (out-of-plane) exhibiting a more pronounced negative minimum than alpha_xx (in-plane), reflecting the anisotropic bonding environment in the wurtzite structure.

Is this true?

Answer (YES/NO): YES